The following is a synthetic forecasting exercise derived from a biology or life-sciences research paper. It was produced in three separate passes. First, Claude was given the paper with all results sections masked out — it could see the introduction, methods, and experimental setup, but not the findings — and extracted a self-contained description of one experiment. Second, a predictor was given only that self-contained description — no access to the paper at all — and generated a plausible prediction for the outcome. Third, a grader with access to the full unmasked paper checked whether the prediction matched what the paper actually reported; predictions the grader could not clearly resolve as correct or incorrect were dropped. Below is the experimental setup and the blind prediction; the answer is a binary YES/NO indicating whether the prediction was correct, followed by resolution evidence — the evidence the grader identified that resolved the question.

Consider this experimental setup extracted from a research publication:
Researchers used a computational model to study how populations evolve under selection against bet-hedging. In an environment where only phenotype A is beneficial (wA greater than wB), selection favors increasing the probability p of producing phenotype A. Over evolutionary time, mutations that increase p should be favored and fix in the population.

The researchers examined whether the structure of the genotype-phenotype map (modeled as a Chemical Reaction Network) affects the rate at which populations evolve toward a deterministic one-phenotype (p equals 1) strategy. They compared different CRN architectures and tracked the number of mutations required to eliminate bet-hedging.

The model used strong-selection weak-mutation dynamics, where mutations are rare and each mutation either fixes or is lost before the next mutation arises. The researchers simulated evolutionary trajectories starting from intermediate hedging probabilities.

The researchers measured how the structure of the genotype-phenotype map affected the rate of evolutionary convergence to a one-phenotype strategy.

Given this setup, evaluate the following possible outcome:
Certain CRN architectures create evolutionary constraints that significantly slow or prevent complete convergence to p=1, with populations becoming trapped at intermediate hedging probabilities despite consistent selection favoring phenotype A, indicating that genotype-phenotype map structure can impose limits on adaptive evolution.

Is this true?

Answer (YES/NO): YES